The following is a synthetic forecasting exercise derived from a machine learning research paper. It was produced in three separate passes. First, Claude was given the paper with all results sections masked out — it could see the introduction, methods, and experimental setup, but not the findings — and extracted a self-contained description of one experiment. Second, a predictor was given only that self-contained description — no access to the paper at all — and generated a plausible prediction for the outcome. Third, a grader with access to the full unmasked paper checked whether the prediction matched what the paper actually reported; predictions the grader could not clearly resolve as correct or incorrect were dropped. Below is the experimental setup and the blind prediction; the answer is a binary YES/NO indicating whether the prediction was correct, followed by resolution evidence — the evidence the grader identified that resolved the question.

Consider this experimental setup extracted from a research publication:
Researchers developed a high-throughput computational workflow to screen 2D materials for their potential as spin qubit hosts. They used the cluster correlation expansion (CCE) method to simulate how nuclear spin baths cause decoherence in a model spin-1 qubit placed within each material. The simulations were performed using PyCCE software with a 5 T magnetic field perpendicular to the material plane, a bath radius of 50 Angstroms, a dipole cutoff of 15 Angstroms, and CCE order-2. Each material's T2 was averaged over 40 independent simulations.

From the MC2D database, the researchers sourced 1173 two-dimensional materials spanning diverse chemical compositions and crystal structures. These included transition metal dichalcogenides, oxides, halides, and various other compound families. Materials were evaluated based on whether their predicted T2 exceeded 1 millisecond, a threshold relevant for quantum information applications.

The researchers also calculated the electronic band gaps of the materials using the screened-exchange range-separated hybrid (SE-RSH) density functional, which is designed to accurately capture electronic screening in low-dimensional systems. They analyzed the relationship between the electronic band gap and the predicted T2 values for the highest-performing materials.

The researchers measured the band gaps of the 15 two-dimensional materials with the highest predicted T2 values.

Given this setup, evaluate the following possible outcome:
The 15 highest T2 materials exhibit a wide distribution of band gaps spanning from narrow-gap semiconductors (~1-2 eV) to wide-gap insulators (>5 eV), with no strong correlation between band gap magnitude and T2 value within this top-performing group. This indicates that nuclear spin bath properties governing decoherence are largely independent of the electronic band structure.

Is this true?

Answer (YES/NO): NO